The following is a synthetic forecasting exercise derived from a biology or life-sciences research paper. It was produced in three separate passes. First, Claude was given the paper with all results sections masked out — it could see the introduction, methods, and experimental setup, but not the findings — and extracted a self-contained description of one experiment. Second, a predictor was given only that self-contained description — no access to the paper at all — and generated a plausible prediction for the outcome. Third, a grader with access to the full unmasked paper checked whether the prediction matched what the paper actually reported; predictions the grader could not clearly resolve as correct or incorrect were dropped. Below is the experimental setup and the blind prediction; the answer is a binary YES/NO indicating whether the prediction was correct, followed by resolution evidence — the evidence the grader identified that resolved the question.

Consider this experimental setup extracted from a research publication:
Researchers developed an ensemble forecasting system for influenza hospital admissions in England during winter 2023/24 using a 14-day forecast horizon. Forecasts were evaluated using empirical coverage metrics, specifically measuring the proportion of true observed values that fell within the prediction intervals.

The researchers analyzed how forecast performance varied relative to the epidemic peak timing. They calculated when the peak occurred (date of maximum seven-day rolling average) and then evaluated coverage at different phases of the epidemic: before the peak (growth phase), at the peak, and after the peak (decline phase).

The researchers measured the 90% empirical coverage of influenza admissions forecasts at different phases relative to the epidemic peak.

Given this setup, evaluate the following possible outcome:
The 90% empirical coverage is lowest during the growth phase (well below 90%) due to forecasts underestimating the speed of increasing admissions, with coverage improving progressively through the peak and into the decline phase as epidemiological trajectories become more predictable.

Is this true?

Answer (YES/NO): NO